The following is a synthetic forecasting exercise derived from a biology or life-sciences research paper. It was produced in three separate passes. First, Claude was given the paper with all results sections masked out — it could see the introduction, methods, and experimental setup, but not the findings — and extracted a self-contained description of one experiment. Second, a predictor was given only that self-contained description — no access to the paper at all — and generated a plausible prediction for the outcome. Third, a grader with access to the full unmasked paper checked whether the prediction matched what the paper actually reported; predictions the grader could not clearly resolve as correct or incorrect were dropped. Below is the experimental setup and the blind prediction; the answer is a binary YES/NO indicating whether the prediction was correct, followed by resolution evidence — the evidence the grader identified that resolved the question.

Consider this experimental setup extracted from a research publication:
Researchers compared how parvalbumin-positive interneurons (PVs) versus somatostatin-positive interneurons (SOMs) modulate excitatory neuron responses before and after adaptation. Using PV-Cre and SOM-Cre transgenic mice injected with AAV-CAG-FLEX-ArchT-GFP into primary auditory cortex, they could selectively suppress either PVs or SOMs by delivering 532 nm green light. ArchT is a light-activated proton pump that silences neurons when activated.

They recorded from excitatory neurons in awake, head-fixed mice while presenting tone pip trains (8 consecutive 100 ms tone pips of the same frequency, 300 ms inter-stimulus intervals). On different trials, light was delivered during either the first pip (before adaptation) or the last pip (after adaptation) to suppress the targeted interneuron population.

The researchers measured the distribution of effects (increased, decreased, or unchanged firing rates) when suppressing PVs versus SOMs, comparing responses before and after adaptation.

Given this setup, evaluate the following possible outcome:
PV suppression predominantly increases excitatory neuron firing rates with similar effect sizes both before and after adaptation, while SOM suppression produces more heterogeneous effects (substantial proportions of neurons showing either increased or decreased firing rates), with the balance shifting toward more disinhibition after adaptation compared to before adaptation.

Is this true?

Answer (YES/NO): NO